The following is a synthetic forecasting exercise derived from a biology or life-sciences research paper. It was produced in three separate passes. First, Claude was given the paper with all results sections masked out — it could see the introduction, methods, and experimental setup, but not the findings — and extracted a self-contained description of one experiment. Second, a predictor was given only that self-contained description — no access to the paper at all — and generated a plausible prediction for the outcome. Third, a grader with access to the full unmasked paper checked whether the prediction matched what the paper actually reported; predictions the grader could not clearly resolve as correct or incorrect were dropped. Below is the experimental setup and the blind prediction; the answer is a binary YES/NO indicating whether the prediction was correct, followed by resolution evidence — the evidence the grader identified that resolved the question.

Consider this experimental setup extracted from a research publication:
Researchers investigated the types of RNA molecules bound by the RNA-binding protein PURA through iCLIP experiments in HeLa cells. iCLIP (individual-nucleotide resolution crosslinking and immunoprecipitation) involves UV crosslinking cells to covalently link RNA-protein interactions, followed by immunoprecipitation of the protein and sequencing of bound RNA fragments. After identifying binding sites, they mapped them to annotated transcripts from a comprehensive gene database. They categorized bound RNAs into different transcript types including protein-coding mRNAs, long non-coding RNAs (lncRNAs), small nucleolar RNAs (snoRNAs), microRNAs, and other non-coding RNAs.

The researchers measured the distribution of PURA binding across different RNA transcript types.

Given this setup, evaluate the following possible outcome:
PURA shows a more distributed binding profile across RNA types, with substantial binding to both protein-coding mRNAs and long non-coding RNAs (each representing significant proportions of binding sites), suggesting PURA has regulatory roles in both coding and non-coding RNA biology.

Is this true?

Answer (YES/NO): NO